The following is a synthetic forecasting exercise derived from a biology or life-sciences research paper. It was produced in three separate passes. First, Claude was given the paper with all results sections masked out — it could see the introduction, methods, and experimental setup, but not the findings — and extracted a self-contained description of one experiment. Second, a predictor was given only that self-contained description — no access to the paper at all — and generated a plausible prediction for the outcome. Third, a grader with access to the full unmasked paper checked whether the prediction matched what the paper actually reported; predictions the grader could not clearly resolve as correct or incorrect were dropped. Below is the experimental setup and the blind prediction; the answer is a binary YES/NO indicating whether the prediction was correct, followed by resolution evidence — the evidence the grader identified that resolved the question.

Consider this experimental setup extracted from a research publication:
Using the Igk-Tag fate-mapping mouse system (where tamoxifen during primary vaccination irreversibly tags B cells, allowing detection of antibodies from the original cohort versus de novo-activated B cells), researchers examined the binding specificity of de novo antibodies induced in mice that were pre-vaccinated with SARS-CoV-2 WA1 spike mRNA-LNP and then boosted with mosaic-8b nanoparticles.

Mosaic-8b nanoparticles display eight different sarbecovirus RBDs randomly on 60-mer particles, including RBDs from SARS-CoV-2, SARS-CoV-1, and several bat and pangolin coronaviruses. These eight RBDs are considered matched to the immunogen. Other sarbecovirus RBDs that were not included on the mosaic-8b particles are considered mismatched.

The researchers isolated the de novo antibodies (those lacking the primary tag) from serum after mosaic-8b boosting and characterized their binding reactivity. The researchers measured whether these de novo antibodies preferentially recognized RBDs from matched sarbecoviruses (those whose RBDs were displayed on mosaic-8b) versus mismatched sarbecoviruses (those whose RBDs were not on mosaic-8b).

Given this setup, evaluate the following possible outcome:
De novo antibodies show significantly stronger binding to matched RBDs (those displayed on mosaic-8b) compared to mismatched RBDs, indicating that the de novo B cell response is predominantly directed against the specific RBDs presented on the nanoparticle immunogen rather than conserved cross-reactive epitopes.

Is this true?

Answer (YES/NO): YES